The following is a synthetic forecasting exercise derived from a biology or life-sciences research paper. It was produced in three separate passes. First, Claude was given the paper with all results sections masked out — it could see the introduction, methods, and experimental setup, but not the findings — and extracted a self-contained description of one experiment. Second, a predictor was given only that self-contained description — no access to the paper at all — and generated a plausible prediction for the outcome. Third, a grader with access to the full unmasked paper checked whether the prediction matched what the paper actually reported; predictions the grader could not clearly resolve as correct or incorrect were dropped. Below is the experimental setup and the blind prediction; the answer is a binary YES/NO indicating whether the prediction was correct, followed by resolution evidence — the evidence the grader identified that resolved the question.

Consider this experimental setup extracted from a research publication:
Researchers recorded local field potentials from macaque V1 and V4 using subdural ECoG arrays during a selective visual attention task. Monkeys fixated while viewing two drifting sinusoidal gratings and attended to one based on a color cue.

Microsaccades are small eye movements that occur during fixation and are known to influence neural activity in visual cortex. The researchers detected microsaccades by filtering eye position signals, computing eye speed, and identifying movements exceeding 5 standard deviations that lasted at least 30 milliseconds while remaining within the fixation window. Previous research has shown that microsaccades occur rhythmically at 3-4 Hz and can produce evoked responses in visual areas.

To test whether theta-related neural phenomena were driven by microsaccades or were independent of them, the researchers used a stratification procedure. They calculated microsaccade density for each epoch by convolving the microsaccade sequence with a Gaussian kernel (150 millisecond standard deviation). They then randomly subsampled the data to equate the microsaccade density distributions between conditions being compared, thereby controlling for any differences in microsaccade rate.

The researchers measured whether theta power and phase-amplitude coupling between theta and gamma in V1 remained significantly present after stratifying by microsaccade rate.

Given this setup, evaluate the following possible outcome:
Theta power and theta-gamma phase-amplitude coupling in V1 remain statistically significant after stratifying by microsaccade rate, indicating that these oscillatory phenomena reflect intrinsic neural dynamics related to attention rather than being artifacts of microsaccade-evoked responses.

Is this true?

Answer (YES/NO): YES